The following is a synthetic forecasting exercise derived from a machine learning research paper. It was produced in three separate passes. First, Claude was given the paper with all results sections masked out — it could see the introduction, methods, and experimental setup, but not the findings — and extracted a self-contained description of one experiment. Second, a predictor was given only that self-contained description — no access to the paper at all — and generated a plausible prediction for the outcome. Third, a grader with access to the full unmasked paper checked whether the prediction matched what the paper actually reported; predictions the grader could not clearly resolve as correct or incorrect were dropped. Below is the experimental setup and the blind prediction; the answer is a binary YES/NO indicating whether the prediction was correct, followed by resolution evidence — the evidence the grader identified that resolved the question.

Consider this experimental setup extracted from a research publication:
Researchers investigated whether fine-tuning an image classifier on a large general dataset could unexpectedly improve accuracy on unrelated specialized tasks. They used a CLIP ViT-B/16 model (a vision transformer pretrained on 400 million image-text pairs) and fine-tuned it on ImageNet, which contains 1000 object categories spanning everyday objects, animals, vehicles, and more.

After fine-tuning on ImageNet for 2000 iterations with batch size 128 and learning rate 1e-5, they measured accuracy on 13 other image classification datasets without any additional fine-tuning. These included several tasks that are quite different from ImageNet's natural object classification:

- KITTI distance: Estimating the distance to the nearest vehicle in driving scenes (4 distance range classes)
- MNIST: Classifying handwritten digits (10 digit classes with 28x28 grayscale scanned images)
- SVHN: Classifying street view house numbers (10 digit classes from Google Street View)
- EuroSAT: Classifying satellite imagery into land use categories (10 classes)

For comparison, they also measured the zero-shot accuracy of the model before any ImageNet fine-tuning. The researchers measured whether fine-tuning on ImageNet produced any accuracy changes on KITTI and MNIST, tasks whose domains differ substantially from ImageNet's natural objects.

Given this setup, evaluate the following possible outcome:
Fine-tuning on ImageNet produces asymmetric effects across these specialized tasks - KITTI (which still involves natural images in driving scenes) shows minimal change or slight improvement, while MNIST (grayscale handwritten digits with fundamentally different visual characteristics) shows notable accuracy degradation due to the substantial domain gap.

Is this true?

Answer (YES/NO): NO